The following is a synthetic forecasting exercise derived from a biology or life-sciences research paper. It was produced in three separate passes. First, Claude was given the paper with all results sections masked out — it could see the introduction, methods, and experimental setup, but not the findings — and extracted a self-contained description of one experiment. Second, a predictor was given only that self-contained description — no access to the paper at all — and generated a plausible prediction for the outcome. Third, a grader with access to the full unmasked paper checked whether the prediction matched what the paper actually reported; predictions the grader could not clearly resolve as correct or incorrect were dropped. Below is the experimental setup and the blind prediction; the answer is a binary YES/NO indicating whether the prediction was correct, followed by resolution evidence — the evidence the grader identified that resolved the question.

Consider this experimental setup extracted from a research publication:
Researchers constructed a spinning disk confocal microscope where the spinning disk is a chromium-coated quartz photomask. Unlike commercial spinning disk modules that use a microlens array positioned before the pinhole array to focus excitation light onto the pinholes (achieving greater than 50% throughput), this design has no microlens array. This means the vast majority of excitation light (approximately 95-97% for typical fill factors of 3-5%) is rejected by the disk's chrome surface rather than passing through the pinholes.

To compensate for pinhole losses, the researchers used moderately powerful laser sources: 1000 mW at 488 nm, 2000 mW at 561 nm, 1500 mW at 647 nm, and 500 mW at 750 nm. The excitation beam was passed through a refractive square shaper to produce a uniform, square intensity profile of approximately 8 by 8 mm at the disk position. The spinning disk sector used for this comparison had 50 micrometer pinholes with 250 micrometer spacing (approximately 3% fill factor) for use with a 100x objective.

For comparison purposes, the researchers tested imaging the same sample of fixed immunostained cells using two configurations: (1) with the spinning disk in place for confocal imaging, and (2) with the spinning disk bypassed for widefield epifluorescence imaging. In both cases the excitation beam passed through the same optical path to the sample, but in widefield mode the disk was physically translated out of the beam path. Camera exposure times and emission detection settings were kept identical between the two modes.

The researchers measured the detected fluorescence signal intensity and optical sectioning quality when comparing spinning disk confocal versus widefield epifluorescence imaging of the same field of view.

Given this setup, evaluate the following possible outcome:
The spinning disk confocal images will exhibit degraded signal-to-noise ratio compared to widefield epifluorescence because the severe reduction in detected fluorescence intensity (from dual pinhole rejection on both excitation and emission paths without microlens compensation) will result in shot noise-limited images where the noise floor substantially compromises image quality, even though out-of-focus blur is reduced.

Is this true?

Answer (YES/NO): NO